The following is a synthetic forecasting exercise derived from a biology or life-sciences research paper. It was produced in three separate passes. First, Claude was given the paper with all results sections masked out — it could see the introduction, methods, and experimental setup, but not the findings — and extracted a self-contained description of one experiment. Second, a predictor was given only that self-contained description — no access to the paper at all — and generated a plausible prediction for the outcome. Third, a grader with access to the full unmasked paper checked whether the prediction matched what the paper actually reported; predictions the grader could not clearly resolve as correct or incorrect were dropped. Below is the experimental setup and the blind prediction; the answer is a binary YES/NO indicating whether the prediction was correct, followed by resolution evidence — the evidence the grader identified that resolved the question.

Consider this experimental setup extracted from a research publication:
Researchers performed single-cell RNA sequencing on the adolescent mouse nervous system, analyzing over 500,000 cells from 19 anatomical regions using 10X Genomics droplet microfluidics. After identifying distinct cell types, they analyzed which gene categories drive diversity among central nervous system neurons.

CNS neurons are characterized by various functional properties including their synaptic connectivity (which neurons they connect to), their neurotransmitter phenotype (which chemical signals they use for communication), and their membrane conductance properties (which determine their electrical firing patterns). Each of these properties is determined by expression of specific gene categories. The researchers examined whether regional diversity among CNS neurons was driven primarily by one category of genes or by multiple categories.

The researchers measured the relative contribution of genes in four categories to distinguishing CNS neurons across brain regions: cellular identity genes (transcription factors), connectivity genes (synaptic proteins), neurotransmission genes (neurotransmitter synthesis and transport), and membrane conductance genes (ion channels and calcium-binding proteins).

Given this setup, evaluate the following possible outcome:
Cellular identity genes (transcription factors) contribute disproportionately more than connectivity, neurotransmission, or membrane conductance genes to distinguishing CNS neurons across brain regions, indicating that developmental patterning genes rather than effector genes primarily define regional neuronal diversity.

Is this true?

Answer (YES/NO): NO